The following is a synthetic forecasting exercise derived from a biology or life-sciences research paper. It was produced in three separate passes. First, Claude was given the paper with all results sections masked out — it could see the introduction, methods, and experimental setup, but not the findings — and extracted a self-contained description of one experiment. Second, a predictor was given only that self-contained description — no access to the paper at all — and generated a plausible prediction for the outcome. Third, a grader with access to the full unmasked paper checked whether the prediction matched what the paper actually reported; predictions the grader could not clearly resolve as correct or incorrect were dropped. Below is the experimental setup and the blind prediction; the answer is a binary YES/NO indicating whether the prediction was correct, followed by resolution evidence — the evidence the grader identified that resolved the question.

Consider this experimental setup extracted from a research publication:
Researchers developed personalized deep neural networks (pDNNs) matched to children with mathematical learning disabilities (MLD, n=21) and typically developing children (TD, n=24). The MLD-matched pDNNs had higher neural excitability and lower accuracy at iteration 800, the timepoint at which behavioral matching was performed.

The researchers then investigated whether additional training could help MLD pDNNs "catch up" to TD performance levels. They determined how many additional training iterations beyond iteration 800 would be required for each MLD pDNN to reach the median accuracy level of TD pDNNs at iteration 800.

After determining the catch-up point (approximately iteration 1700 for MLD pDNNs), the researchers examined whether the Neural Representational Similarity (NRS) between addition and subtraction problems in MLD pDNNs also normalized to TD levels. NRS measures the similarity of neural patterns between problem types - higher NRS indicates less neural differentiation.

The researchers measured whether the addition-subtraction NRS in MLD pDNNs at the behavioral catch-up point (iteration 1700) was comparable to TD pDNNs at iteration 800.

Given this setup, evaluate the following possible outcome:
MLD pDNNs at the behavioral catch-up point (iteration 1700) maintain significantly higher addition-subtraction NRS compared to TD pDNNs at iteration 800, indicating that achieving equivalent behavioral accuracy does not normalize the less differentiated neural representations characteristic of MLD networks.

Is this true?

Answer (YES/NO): YES